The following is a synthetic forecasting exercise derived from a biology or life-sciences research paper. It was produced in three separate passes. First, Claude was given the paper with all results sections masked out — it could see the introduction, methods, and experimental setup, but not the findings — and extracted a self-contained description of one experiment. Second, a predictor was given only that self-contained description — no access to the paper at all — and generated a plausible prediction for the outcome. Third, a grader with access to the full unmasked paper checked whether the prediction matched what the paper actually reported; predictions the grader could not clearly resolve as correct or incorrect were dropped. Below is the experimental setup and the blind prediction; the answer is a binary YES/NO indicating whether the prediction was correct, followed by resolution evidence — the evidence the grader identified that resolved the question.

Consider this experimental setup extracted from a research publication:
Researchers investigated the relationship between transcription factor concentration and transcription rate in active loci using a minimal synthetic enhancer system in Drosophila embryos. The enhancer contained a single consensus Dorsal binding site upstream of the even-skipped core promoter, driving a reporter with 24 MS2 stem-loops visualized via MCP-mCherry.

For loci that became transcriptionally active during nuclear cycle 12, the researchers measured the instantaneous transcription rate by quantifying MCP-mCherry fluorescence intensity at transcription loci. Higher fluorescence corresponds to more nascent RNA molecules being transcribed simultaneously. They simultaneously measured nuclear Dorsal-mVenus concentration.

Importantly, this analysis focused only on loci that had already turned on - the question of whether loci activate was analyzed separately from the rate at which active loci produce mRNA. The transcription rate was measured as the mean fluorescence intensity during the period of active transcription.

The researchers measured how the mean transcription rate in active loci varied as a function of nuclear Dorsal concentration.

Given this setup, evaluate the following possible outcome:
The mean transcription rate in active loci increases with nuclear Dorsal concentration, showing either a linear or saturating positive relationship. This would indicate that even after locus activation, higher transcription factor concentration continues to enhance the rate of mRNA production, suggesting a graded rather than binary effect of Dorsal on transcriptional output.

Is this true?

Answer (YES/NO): NO